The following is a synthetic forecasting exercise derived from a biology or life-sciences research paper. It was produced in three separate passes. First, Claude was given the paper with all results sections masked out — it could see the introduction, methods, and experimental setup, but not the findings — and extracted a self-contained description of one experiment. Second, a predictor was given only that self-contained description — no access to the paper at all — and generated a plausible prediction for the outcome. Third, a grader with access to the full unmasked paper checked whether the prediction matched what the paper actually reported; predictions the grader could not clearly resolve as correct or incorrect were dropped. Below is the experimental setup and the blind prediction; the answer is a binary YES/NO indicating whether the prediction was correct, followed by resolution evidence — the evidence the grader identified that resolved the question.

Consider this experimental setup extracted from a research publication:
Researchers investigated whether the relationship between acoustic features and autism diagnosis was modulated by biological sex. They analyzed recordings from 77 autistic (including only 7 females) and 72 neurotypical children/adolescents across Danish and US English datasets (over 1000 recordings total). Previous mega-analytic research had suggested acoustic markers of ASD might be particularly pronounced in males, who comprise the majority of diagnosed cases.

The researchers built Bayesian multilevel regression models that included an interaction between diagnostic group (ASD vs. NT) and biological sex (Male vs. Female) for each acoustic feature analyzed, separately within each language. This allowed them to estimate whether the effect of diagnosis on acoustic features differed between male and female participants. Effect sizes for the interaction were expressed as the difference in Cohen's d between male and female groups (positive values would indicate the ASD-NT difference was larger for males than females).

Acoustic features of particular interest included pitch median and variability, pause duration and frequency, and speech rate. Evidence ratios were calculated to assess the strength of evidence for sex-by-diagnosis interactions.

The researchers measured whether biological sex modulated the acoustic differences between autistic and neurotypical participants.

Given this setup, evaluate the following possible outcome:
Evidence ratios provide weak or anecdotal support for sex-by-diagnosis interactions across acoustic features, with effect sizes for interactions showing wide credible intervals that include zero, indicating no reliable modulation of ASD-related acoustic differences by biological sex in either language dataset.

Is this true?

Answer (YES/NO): NO